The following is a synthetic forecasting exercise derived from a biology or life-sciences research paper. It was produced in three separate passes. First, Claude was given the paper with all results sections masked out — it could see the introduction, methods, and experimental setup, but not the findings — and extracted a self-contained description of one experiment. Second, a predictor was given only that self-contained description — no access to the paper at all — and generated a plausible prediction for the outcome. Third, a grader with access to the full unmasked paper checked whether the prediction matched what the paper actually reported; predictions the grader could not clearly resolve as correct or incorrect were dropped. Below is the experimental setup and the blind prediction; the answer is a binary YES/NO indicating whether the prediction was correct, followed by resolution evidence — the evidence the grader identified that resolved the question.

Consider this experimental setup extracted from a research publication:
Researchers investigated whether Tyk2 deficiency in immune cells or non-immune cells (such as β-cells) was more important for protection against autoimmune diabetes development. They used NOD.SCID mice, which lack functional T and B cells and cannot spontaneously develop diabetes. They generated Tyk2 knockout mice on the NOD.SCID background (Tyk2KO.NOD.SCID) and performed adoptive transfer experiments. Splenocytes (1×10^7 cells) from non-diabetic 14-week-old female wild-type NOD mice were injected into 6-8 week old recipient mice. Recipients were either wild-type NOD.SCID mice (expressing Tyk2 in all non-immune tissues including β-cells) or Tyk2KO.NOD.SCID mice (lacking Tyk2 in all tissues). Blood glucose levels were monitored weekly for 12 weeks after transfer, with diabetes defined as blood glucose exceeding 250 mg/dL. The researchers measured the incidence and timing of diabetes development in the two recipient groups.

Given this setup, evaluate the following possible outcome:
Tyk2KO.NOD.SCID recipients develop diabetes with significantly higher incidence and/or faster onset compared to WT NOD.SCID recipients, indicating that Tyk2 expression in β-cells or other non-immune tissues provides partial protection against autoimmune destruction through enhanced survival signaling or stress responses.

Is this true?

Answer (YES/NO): NO